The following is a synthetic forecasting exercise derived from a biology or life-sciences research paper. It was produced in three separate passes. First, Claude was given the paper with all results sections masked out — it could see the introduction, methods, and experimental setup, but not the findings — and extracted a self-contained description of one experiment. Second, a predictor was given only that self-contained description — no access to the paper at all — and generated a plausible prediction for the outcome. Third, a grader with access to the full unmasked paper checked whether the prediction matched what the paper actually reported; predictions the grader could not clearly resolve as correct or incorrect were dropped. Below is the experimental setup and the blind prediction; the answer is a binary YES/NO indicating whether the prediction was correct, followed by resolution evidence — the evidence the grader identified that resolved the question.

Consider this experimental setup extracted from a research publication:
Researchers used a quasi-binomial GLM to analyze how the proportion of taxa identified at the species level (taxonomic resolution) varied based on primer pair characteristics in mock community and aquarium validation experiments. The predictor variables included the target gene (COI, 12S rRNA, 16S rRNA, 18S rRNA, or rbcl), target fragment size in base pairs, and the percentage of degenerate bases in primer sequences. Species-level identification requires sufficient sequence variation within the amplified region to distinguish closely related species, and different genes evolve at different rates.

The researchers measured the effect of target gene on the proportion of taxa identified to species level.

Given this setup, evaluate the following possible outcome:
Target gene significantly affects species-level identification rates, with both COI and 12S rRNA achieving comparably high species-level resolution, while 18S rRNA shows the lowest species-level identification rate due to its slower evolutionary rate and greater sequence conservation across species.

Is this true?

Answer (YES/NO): NO